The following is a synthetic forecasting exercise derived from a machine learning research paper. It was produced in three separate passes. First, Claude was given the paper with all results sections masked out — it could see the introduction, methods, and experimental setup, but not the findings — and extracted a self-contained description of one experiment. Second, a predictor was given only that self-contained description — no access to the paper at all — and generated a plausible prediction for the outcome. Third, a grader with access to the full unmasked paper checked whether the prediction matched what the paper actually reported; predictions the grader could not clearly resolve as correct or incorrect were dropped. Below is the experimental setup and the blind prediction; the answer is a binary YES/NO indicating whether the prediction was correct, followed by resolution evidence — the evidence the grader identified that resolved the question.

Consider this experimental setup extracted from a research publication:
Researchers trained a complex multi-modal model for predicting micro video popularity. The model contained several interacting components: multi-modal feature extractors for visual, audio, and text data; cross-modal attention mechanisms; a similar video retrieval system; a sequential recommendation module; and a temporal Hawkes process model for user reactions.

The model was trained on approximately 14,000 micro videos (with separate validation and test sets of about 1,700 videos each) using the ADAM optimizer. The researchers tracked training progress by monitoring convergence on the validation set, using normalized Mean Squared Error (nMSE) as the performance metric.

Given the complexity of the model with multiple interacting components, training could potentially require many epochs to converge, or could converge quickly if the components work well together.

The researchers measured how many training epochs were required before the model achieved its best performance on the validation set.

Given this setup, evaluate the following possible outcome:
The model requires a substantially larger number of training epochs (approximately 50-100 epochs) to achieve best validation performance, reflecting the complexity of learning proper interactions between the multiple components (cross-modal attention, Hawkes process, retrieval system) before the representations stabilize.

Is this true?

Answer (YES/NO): NO